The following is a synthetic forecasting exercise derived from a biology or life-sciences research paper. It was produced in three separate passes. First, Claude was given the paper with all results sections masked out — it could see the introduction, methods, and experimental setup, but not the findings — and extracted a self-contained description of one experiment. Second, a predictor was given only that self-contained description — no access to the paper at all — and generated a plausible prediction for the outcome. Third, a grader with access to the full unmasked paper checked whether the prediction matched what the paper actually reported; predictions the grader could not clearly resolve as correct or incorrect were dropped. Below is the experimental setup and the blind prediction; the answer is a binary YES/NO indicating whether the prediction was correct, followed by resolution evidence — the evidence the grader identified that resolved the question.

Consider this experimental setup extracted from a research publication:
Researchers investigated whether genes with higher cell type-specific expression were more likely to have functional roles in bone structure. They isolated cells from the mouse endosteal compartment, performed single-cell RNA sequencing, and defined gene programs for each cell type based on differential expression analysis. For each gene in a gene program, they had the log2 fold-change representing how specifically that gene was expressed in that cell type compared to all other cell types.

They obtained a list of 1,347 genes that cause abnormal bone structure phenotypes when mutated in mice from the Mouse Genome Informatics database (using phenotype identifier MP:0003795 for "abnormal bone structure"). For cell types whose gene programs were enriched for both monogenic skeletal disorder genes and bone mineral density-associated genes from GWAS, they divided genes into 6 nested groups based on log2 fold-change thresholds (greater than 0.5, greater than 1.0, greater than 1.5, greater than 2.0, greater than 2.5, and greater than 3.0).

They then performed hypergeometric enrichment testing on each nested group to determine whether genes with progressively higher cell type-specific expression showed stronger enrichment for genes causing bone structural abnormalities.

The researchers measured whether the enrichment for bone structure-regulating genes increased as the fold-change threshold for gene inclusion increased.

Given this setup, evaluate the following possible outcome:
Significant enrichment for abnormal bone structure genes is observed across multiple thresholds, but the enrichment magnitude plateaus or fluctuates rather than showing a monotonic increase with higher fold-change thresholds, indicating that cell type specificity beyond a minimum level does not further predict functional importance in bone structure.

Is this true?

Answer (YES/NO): NO